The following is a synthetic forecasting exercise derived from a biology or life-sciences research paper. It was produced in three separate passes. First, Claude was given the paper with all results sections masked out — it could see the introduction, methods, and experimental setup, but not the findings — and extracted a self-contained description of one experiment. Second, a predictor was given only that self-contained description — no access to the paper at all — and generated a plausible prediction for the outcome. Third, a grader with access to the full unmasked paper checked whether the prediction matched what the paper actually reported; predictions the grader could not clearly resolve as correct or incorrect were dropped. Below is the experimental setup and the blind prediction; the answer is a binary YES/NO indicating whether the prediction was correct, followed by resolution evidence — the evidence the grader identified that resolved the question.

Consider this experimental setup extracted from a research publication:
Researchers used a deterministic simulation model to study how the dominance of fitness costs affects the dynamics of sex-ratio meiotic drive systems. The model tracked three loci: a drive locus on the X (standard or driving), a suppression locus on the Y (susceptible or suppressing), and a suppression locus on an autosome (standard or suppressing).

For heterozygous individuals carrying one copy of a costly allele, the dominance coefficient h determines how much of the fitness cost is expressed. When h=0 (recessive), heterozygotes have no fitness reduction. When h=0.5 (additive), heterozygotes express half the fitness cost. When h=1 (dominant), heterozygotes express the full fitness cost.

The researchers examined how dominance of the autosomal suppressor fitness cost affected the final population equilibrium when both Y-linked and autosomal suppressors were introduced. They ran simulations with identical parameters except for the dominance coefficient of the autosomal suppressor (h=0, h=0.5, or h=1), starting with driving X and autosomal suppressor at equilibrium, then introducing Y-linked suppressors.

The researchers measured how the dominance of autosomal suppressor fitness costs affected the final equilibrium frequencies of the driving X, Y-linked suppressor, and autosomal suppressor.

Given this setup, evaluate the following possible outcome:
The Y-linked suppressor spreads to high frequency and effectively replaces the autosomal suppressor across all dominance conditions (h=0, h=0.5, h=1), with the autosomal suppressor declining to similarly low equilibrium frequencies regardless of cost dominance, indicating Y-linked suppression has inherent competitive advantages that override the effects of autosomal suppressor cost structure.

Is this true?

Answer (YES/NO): NO